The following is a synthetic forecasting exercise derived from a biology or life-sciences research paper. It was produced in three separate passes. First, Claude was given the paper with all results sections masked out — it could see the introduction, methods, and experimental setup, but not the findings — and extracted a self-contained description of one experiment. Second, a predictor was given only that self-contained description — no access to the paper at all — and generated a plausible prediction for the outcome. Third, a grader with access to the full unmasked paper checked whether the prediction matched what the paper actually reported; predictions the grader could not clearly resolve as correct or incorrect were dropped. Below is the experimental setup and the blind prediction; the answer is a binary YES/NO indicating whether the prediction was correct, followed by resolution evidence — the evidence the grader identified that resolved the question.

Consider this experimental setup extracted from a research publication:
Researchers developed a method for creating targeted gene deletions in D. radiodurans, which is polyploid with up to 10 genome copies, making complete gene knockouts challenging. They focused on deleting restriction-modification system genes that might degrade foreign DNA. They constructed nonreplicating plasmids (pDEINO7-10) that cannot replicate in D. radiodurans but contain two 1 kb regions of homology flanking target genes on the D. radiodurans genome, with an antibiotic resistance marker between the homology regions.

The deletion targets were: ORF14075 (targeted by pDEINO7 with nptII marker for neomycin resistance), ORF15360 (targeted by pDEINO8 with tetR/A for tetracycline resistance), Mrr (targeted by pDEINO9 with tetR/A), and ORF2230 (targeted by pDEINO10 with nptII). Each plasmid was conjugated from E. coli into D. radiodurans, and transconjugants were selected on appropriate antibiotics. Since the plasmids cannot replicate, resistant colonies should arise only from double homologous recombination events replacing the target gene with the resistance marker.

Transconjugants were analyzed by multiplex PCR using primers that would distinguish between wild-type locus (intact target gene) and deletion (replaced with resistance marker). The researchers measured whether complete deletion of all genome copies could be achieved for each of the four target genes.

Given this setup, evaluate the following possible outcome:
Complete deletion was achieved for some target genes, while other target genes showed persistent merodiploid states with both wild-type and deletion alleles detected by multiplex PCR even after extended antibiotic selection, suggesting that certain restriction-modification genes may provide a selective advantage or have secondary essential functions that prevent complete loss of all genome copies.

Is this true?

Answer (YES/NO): NO